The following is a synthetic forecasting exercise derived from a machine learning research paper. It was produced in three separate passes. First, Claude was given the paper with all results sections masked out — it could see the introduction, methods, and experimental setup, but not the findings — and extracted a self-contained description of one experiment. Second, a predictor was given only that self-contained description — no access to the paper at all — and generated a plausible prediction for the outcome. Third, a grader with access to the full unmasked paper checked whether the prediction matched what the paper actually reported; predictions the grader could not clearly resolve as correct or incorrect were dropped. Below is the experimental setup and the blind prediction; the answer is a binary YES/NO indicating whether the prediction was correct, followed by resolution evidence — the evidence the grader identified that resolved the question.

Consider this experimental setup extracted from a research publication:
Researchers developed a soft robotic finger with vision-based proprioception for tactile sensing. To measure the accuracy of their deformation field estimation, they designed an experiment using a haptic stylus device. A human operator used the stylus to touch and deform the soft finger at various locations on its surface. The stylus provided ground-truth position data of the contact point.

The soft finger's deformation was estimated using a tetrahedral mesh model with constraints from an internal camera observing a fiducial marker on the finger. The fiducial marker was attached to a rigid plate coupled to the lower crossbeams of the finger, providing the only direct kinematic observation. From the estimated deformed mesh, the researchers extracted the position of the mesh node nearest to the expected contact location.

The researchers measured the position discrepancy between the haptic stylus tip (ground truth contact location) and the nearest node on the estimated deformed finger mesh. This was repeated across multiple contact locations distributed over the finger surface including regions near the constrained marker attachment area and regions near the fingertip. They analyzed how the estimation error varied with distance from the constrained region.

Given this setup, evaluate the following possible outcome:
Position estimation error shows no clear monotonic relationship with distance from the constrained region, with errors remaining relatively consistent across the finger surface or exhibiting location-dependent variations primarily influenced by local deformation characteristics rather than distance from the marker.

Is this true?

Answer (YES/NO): NO